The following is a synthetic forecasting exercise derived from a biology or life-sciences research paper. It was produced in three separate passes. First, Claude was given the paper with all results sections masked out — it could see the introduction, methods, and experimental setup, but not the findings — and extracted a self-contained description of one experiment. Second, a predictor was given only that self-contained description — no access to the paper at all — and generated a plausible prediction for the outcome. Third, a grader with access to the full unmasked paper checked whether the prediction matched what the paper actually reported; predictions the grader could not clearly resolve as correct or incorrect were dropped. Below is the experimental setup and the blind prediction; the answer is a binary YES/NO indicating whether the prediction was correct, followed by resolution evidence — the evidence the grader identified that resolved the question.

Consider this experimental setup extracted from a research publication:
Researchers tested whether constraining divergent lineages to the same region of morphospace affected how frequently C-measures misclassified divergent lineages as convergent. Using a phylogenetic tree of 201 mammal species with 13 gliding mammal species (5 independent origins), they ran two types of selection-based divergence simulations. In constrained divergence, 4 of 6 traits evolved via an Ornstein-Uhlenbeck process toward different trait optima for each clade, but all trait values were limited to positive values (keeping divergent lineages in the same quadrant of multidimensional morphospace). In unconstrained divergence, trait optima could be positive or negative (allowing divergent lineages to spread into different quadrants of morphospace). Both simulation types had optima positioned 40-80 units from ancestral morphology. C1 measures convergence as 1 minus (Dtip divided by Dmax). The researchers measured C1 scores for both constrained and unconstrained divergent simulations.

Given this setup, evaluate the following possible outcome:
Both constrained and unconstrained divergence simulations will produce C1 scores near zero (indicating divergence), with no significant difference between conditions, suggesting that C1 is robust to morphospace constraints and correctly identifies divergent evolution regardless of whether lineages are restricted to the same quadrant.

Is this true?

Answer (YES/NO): NO